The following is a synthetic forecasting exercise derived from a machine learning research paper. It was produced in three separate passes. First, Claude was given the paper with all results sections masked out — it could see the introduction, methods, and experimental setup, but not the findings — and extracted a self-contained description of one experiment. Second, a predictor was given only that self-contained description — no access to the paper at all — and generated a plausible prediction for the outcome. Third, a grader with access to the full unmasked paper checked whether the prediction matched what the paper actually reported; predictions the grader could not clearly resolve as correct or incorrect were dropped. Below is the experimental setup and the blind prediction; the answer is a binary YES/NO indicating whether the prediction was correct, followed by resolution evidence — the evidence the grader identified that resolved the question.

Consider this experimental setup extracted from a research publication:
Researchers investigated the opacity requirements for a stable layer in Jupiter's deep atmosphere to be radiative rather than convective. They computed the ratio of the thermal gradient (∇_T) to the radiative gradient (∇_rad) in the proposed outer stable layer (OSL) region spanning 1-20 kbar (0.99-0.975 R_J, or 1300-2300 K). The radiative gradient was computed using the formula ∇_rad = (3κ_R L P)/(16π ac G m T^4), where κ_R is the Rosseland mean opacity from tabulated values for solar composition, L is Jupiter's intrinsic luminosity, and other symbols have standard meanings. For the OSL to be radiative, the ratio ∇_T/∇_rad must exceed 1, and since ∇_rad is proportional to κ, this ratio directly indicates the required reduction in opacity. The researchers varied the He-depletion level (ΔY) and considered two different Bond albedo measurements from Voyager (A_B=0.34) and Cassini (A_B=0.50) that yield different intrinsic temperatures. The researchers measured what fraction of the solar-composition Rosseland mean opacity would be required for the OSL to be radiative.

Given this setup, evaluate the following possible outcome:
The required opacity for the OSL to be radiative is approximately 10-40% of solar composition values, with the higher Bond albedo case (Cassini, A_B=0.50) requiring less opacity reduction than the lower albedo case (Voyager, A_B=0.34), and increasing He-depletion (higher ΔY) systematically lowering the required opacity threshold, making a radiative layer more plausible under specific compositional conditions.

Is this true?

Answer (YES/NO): NO